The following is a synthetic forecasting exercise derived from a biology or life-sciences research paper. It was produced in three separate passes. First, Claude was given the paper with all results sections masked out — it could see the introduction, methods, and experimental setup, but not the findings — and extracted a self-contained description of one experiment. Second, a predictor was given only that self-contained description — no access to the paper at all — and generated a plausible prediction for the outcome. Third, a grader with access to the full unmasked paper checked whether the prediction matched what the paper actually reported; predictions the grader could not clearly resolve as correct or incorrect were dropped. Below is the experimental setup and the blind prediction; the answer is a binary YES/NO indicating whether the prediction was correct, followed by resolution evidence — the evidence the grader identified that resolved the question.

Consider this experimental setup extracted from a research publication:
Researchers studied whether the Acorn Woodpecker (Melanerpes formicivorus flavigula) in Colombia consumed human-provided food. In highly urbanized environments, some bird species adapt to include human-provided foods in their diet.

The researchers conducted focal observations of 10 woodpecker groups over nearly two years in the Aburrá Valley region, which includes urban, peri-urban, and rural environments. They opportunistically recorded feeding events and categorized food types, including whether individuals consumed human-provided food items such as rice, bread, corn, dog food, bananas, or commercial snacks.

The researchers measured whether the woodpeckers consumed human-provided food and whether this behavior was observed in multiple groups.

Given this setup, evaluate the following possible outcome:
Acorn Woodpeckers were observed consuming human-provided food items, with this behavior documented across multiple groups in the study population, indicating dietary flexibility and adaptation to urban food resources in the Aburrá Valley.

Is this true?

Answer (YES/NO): YES